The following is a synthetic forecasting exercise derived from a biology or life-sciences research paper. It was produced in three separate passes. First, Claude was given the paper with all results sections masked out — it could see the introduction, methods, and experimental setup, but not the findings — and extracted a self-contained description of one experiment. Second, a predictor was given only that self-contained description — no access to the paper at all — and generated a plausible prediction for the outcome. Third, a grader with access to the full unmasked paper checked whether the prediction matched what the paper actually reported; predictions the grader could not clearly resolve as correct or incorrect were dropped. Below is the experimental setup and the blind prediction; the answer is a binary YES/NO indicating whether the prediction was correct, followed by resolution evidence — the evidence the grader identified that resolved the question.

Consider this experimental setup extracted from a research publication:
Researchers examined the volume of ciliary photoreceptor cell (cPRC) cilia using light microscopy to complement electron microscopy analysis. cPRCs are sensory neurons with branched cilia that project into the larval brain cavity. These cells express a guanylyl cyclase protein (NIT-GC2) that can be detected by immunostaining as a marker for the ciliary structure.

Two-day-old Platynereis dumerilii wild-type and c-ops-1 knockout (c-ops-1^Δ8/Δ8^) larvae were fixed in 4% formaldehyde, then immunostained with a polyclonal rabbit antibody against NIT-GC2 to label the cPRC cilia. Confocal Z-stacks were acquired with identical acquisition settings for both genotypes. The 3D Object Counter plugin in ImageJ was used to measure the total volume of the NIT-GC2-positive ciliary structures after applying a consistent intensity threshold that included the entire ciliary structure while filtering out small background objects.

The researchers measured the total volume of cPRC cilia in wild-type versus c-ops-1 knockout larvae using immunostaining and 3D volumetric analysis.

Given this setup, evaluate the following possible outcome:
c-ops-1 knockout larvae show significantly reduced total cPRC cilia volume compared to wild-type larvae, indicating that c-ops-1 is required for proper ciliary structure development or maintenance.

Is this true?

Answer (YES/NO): YES